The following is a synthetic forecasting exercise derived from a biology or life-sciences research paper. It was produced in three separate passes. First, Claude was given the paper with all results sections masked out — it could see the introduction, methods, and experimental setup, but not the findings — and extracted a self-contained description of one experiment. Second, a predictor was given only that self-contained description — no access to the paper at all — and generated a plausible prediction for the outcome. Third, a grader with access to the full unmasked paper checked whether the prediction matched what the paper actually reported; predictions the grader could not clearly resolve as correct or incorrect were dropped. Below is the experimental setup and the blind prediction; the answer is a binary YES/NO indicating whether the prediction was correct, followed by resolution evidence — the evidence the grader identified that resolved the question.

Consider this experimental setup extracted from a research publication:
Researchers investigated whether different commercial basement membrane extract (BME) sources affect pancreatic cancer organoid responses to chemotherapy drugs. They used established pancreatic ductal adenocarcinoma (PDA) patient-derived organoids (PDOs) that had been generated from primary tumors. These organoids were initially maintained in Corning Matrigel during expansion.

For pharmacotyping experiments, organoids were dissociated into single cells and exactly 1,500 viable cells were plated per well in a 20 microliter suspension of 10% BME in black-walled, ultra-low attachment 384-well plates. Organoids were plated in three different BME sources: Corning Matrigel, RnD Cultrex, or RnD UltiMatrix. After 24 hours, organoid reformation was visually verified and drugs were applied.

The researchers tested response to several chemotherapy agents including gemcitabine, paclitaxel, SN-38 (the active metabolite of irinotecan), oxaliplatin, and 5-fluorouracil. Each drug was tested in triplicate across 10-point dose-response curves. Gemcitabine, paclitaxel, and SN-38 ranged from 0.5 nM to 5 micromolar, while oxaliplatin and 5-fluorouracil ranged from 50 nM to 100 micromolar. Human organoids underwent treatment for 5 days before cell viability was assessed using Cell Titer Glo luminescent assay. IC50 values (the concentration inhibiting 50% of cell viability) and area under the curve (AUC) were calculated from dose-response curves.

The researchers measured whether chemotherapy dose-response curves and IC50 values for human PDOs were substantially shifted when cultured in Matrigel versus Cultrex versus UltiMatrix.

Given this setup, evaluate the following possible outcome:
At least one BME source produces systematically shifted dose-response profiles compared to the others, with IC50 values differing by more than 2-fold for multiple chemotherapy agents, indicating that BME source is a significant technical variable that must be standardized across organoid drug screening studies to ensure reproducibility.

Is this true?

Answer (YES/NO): NO